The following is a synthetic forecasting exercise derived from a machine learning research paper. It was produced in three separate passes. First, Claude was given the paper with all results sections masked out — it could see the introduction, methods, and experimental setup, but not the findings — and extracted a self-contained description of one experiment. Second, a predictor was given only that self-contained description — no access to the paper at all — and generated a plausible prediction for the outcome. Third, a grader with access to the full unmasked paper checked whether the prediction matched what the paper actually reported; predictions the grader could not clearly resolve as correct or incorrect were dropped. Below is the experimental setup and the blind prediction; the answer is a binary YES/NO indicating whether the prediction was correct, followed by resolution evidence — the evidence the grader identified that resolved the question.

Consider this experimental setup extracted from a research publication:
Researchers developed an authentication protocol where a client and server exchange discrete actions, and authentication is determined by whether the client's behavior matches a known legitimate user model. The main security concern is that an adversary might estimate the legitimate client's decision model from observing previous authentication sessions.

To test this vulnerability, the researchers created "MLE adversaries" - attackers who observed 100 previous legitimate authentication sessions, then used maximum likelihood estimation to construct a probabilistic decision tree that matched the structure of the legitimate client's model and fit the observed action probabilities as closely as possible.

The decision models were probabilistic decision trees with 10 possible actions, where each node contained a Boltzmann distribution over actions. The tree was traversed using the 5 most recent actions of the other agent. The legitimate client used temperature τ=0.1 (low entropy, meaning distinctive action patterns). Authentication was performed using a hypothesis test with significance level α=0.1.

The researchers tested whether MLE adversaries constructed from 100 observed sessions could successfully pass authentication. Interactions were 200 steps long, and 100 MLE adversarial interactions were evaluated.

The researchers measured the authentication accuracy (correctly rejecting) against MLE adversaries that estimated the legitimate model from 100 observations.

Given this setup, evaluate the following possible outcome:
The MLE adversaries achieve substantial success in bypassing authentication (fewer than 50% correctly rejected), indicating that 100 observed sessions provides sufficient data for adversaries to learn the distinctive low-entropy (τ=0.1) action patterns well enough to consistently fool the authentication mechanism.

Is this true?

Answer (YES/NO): NO